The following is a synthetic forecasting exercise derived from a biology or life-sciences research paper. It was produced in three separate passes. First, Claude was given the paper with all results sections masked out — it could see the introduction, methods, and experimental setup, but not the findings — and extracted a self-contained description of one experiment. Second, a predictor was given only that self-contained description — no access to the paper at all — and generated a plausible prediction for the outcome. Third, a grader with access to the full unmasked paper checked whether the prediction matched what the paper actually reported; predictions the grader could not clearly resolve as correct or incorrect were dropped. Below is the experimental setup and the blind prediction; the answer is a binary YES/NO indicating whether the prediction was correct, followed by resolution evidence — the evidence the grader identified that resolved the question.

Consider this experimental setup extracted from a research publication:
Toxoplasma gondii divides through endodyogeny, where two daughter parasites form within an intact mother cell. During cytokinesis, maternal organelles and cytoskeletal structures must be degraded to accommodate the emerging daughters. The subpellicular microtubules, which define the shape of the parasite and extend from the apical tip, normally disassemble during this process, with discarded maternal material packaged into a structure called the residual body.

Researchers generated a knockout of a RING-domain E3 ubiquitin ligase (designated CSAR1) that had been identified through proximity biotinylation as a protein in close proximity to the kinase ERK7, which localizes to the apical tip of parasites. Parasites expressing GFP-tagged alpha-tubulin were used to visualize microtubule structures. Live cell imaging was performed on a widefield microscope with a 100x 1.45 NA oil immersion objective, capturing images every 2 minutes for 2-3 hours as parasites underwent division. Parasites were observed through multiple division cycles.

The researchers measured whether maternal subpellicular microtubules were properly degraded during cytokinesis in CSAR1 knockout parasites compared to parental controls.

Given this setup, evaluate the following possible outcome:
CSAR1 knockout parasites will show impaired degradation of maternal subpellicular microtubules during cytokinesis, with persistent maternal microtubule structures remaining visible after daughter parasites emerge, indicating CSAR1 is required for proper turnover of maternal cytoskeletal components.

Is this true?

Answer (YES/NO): YES